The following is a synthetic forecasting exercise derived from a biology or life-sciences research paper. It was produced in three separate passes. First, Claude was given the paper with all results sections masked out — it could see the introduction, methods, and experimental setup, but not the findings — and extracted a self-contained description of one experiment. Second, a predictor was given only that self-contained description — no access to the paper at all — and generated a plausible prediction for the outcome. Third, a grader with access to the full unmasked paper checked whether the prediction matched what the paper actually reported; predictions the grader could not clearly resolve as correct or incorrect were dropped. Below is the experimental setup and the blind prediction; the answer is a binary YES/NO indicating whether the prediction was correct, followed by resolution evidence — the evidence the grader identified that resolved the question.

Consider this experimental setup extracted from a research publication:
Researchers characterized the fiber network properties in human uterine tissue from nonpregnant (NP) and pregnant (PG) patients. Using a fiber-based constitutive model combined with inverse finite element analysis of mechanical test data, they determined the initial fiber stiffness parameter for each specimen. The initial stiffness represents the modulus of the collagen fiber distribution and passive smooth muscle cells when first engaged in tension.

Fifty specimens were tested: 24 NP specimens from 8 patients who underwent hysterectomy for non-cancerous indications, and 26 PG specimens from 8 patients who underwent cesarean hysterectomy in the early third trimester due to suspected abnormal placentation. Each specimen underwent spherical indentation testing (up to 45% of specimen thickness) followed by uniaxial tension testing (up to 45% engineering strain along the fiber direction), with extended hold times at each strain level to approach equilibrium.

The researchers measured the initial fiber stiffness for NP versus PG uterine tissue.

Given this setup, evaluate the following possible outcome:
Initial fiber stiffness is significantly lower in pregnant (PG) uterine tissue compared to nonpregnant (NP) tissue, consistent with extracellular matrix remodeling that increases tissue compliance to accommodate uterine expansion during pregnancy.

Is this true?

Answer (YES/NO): NO